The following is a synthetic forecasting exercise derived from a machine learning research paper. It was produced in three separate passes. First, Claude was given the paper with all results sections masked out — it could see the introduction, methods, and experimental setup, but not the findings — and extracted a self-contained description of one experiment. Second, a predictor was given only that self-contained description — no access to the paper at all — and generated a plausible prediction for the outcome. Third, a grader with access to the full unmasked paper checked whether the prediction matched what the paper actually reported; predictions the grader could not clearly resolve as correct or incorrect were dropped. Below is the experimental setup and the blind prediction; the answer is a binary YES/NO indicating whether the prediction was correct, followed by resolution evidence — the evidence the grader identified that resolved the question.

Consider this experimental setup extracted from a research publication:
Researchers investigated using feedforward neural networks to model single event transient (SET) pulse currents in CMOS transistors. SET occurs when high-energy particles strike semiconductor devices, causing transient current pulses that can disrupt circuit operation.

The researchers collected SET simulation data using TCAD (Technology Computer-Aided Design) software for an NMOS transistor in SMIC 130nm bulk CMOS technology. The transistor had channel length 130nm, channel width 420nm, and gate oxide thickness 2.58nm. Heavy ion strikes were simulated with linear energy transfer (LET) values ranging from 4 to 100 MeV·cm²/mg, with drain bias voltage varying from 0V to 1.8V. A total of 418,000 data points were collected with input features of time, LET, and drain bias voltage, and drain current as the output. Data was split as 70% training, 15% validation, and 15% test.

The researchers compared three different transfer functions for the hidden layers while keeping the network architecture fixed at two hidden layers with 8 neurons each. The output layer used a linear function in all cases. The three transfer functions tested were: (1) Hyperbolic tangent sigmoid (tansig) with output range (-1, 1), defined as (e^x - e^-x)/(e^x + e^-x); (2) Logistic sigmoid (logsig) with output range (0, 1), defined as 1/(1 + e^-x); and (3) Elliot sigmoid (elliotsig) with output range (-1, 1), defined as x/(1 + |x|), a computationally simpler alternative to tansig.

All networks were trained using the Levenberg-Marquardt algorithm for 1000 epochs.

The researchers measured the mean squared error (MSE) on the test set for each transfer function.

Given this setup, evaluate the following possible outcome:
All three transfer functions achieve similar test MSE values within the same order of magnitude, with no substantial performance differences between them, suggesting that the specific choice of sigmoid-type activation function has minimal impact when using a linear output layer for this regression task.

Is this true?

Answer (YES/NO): NO